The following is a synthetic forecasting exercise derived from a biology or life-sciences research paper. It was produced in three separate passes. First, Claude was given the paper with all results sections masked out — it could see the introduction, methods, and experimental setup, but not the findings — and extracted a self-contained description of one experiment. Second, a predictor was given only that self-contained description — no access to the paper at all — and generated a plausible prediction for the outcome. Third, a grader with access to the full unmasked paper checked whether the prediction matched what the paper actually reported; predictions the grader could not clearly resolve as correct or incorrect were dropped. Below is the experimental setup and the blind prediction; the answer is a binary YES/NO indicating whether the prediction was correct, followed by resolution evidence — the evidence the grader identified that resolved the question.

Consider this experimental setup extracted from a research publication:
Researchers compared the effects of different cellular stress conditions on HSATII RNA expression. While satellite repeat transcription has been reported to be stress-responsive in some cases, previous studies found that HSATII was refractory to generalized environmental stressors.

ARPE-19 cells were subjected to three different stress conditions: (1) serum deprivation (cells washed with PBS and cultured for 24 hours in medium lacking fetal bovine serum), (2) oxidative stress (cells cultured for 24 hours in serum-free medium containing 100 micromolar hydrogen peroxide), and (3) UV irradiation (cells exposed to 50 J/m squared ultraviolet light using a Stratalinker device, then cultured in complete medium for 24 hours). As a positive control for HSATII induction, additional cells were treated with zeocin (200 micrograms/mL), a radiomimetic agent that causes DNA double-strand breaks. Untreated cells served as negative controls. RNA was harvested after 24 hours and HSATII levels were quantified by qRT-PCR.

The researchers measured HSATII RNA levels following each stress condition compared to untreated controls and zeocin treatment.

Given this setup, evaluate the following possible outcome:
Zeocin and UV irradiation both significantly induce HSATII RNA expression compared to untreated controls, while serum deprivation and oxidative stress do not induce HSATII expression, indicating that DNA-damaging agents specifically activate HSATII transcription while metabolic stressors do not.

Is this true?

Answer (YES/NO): NO